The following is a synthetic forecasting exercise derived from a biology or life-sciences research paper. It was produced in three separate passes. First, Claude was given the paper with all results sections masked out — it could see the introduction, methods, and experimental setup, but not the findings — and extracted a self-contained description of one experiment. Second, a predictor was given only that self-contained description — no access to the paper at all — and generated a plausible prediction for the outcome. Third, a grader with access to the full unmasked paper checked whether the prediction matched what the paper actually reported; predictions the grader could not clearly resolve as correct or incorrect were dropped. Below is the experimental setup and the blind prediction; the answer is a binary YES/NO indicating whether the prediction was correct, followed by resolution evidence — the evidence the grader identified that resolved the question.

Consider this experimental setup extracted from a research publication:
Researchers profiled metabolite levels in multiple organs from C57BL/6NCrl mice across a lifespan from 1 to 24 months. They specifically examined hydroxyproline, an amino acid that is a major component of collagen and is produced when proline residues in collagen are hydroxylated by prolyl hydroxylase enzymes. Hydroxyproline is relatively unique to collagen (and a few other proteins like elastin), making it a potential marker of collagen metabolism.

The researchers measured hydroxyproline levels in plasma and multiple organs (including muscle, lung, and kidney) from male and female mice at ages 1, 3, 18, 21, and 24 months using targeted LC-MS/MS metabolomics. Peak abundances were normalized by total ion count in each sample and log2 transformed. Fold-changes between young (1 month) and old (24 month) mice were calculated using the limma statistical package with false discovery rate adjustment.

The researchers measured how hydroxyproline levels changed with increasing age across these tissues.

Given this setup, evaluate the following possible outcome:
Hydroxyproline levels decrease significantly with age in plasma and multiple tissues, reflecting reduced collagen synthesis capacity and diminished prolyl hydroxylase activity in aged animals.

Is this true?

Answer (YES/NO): NO